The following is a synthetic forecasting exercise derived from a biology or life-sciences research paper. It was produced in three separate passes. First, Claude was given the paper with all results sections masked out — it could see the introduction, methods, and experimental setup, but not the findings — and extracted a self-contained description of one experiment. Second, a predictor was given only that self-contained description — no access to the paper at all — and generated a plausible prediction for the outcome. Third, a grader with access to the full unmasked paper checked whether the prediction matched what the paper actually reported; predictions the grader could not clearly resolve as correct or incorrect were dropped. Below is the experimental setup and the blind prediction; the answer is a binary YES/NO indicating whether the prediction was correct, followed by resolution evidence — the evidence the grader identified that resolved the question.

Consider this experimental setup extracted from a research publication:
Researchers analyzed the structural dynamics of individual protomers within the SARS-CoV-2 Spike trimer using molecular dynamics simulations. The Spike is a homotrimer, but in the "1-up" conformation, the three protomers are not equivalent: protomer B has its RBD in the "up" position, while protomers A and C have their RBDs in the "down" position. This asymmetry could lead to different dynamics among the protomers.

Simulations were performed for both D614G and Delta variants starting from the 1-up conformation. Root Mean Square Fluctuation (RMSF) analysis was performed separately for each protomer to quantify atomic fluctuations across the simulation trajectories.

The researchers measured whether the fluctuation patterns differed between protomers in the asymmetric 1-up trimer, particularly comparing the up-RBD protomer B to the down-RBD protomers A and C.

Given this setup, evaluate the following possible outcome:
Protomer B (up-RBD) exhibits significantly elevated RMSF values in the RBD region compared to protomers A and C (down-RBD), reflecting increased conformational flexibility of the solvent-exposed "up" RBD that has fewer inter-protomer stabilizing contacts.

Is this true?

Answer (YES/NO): YES